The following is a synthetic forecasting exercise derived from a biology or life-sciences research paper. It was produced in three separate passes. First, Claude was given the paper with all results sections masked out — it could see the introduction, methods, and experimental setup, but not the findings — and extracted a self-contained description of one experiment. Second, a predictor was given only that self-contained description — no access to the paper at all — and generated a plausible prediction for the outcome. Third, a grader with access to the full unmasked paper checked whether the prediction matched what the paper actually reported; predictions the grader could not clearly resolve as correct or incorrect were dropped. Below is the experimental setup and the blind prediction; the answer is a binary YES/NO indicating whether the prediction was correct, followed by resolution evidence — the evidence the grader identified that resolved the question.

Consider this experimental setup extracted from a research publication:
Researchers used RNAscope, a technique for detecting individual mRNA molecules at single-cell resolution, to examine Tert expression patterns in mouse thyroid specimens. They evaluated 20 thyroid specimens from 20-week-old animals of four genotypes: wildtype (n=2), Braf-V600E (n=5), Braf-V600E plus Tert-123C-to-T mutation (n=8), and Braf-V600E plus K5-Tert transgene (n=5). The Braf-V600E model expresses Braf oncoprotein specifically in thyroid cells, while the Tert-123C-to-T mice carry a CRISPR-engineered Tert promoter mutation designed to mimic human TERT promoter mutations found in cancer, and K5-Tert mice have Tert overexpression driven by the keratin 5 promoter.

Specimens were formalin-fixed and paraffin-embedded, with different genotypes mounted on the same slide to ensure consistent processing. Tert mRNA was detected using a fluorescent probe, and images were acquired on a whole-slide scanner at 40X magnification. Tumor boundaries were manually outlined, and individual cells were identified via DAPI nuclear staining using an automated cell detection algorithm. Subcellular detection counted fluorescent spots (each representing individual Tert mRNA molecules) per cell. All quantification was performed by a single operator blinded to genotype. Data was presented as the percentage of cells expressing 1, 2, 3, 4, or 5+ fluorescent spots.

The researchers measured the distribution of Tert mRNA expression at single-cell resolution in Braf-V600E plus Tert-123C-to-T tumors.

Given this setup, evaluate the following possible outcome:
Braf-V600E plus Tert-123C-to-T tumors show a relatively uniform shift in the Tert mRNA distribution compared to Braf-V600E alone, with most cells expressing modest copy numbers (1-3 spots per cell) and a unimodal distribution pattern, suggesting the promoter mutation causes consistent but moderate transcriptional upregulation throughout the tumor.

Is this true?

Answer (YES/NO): NO